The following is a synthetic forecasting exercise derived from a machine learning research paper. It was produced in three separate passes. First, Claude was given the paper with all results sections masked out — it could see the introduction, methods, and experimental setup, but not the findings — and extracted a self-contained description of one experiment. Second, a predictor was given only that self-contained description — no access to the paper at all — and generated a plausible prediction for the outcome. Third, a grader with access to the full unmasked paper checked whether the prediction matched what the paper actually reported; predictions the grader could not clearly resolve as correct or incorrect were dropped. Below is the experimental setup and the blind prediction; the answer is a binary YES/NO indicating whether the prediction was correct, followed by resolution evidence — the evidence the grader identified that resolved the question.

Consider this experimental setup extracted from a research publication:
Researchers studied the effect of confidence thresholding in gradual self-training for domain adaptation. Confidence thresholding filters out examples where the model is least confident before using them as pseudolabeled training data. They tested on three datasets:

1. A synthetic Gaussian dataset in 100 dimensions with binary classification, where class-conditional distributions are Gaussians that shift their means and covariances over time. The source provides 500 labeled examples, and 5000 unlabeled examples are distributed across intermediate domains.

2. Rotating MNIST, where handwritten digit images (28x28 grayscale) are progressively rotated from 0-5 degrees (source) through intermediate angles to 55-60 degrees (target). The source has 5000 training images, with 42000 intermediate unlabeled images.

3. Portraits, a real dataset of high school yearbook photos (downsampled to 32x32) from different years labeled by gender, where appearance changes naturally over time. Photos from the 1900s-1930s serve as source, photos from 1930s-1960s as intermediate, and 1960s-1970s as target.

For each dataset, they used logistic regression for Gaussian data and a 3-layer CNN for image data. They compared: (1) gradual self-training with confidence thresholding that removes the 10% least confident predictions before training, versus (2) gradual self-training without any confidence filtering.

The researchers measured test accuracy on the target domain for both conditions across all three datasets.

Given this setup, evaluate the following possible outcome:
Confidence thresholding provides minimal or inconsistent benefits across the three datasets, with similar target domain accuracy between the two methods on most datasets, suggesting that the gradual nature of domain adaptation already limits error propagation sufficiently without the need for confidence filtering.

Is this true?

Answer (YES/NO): NO